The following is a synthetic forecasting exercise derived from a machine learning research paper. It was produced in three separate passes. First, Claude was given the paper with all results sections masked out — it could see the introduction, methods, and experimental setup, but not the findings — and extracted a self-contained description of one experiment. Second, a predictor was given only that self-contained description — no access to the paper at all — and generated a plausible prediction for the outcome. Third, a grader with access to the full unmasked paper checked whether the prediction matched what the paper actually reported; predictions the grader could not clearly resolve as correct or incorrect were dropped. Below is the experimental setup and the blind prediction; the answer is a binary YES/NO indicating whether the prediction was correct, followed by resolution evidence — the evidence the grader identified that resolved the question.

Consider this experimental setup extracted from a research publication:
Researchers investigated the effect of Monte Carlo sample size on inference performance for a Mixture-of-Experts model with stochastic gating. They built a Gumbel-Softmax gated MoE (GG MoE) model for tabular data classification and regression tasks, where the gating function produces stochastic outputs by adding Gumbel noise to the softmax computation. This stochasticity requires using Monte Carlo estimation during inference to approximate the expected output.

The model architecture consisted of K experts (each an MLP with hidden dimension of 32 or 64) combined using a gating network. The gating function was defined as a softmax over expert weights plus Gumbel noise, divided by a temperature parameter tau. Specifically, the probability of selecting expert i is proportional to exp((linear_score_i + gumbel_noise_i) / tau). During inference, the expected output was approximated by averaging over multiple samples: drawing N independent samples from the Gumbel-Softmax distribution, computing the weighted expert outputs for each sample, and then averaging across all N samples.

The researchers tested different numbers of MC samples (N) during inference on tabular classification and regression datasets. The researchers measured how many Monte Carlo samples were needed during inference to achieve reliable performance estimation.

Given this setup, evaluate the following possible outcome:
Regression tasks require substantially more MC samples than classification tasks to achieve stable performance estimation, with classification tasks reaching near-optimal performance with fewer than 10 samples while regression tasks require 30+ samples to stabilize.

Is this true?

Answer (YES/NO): NO